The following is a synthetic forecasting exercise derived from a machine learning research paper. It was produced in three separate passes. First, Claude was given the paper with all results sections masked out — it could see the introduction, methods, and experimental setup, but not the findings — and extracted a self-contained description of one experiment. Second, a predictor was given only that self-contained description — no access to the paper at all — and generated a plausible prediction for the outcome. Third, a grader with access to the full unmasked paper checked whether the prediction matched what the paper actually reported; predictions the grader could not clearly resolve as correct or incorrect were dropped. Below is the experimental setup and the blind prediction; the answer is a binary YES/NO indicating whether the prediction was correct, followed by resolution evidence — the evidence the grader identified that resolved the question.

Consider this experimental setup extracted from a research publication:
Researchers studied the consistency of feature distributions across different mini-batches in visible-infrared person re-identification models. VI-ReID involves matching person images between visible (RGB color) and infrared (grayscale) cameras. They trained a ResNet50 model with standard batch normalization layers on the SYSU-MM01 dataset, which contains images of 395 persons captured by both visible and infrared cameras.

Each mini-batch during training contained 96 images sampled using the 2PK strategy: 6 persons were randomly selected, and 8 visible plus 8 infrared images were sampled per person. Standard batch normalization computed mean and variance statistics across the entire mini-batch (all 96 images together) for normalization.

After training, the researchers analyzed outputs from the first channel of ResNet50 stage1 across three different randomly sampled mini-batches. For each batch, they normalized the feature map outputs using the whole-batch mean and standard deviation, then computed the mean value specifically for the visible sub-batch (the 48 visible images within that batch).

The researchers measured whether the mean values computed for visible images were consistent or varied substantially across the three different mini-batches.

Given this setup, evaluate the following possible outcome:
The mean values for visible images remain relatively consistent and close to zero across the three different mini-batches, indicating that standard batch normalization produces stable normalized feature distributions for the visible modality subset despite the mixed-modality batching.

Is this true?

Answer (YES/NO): NO